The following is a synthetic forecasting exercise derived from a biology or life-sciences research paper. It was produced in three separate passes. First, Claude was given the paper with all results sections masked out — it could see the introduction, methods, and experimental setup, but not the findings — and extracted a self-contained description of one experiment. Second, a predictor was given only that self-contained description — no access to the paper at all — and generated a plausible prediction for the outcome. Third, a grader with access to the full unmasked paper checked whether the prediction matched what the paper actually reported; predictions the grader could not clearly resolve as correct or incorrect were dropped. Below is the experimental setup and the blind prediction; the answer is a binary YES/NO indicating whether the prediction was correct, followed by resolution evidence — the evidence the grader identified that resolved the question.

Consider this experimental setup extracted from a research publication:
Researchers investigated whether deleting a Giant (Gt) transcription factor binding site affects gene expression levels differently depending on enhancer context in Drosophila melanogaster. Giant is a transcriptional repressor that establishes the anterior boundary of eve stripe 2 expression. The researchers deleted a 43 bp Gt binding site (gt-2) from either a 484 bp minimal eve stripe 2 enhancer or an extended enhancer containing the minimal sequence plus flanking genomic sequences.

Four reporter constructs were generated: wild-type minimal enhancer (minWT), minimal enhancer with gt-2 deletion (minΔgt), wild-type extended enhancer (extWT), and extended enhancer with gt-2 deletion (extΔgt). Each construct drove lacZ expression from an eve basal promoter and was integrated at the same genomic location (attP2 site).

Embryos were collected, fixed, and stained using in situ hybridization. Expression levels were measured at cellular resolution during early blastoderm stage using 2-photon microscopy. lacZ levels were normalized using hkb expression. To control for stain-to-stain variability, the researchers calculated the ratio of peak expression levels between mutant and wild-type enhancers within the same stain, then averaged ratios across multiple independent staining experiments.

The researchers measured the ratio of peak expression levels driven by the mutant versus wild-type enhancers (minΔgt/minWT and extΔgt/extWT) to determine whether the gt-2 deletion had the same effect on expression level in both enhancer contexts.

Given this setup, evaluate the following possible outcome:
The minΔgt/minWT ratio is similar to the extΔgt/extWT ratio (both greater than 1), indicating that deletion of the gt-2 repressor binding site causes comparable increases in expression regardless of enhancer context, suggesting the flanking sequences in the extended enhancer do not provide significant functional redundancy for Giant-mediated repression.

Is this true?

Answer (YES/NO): NO